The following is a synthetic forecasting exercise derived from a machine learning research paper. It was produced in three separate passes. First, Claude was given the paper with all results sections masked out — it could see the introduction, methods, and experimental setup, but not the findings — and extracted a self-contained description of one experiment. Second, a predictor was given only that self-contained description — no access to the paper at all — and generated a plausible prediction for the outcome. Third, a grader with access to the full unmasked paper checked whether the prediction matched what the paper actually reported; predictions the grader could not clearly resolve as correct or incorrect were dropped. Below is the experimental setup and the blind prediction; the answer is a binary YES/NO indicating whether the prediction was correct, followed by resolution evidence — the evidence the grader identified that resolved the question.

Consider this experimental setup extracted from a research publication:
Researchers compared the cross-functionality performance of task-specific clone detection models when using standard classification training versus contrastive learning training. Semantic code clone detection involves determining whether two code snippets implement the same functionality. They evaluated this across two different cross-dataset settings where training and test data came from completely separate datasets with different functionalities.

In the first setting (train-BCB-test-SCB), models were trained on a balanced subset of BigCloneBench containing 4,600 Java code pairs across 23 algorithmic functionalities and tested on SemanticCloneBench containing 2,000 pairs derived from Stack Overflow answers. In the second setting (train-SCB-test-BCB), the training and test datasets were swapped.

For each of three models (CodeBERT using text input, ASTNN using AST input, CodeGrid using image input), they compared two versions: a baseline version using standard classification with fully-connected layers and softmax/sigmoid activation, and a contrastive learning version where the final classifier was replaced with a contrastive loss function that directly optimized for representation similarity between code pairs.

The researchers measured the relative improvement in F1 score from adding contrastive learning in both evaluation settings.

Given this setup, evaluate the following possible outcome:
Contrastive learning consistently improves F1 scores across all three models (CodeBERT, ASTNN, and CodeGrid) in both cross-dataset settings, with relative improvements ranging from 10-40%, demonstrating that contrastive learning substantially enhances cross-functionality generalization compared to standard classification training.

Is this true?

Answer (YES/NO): NO